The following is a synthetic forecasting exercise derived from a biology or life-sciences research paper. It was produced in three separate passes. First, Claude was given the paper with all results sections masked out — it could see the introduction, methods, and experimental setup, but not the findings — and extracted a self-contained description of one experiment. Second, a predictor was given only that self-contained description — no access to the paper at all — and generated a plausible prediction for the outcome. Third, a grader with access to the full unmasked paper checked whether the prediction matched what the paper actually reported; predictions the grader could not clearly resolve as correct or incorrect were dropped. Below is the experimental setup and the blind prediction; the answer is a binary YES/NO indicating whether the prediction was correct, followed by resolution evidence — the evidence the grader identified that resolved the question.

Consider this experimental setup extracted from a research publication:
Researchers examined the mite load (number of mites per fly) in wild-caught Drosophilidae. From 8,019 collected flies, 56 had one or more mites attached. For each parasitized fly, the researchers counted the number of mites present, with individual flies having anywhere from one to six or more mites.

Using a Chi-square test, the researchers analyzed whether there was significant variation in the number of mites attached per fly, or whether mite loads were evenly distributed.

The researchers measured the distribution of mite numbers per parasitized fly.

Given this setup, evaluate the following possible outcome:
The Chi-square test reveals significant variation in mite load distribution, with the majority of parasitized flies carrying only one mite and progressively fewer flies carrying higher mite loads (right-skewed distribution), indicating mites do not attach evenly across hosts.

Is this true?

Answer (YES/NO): YES